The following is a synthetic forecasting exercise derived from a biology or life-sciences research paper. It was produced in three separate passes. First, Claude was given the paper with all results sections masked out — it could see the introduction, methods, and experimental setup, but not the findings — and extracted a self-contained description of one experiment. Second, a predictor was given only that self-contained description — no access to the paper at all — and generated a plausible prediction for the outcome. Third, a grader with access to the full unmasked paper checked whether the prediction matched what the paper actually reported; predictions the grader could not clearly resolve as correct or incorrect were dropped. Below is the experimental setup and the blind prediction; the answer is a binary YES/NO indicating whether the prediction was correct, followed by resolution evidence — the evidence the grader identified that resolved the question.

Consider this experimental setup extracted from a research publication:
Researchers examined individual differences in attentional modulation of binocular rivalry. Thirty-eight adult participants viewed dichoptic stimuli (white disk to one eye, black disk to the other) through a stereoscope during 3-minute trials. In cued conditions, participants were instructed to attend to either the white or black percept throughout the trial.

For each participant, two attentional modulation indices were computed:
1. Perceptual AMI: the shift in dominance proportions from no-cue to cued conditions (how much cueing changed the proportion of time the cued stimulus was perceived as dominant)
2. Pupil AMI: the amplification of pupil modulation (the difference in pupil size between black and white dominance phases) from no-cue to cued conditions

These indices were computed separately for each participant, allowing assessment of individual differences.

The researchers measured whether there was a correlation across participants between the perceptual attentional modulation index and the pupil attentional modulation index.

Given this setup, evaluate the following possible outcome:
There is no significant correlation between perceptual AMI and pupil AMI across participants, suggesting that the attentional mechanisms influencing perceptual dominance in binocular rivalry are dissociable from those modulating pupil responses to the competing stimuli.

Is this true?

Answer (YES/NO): YES